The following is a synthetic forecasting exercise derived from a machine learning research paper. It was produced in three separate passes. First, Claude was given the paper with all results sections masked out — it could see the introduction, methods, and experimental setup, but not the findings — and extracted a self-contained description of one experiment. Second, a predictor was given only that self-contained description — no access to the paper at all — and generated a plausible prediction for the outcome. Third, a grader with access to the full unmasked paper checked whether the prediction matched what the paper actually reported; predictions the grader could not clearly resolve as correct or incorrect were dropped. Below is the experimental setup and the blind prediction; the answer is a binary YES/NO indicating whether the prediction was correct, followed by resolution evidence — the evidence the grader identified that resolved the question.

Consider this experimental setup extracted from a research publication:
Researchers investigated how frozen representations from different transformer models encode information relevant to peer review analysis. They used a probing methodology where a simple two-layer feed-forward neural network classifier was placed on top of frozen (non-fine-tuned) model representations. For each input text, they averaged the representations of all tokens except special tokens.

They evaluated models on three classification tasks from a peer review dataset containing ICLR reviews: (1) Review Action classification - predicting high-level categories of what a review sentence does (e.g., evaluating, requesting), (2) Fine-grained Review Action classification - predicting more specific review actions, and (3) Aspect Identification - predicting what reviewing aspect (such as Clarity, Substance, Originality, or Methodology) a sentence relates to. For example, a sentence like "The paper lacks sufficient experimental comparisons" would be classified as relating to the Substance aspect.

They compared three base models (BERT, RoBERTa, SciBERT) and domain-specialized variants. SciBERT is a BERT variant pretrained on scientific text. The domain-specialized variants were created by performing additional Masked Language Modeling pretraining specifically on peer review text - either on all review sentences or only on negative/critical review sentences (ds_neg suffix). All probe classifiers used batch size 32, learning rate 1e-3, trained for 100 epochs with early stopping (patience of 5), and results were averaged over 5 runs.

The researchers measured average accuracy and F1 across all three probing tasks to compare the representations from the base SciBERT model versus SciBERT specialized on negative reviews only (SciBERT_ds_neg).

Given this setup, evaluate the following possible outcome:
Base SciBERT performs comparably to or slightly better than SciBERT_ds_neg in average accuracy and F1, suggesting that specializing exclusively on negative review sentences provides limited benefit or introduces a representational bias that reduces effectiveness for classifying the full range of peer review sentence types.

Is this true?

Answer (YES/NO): NO